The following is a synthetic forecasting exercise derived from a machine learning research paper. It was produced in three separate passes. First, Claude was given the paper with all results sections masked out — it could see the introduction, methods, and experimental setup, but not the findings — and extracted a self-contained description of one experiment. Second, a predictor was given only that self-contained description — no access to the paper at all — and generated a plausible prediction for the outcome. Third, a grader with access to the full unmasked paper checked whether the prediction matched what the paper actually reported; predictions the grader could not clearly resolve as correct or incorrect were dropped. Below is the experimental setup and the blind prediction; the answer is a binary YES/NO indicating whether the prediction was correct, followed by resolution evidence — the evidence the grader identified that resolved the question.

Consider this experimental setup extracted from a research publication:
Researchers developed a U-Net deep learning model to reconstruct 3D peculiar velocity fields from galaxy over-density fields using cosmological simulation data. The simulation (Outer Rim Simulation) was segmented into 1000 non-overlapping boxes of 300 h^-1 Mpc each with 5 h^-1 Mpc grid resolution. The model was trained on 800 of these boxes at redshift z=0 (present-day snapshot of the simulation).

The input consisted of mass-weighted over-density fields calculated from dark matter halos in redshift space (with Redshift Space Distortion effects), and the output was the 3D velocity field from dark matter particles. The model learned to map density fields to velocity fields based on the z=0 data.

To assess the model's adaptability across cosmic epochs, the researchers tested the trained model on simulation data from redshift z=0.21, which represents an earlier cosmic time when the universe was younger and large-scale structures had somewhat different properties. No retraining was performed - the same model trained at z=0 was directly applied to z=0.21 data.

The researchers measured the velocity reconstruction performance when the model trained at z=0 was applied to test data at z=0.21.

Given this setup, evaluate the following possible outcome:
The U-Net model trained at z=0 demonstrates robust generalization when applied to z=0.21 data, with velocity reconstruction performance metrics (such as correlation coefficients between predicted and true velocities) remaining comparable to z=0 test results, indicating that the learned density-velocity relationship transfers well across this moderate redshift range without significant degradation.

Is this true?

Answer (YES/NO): NO